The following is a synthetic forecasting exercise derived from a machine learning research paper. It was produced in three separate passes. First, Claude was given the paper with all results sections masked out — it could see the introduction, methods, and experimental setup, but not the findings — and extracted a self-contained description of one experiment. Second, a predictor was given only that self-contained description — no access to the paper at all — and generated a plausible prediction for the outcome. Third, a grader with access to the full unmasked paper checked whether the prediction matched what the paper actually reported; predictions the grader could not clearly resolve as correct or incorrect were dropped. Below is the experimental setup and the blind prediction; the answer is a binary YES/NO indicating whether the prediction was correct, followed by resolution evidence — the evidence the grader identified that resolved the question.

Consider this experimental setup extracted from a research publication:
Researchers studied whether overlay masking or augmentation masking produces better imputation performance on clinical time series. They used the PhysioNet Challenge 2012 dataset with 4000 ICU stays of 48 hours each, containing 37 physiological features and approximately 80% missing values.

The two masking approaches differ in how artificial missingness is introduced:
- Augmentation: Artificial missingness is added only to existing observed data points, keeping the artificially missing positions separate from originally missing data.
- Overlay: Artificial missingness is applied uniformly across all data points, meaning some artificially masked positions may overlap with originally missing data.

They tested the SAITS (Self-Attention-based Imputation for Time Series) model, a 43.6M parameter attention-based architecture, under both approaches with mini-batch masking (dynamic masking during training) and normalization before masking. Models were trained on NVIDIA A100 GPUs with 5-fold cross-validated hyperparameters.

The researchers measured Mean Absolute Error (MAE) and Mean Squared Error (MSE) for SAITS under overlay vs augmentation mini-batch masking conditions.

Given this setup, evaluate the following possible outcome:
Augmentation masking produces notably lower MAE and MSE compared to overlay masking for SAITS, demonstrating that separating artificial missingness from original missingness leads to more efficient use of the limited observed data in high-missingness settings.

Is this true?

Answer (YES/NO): NO